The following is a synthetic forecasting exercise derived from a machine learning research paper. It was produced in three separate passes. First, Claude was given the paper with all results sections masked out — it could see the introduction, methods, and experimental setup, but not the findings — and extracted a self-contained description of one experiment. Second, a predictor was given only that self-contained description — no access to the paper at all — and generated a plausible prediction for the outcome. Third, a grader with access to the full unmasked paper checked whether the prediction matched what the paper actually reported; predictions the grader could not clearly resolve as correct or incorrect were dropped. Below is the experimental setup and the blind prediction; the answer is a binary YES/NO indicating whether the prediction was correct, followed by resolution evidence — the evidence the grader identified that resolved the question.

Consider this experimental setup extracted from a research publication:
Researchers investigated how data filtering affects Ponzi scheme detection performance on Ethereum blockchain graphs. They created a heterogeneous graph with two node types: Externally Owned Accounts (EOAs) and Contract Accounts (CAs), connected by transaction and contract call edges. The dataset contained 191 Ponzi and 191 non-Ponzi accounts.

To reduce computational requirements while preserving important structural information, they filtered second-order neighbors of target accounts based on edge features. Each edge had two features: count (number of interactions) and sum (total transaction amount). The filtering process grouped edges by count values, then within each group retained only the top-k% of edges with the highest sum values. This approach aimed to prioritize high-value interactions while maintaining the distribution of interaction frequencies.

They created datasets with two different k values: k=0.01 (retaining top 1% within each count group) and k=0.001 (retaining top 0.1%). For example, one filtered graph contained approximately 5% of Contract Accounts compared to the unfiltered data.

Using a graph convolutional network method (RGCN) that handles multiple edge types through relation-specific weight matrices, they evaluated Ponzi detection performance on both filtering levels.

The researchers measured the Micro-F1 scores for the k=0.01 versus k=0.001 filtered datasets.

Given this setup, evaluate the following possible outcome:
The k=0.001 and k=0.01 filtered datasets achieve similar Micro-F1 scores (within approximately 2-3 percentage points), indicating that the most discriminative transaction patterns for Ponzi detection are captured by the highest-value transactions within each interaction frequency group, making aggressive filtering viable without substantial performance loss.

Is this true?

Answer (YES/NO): YES